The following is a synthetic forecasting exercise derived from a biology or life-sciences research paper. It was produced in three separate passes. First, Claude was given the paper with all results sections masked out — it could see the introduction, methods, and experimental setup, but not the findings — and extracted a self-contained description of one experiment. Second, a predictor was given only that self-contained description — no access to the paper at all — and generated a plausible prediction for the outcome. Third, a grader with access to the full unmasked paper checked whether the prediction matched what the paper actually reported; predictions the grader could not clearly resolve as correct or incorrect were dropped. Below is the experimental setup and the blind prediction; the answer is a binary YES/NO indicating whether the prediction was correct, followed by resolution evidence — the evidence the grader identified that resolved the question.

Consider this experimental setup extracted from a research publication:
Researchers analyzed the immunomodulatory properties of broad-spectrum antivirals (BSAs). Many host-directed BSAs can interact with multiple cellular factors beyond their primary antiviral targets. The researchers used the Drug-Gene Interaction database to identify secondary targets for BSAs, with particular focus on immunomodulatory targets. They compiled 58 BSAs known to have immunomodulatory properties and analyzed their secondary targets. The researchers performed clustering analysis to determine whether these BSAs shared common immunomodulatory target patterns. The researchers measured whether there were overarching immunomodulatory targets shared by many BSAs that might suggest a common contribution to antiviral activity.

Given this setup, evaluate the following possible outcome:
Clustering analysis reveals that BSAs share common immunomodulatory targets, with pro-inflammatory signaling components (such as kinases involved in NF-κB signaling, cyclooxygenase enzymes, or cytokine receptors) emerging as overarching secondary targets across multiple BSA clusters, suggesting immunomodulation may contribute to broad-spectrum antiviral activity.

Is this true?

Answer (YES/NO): NO